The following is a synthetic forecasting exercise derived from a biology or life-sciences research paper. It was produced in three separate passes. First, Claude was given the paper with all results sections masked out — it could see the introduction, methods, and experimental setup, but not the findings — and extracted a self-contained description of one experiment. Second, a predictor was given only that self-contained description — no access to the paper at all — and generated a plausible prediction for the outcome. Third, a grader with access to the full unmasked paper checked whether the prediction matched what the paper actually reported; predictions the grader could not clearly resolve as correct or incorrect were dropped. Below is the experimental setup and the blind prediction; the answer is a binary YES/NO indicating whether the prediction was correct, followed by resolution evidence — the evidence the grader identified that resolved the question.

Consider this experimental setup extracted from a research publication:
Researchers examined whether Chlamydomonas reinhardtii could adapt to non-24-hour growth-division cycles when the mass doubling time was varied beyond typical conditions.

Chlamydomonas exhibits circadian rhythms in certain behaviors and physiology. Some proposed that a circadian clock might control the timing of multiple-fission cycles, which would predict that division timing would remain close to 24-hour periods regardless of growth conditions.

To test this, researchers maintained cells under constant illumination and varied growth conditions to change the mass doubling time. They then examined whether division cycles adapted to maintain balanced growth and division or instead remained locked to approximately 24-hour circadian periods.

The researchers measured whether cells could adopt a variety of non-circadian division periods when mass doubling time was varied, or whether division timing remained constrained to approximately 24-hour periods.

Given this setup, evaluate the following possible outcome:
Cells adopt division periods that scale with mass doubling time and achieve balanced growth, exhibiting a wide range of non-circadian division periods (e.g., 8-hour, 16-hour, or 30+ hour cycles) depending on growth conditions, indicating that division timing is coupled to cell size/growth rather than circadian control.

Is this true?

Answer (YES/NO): YES